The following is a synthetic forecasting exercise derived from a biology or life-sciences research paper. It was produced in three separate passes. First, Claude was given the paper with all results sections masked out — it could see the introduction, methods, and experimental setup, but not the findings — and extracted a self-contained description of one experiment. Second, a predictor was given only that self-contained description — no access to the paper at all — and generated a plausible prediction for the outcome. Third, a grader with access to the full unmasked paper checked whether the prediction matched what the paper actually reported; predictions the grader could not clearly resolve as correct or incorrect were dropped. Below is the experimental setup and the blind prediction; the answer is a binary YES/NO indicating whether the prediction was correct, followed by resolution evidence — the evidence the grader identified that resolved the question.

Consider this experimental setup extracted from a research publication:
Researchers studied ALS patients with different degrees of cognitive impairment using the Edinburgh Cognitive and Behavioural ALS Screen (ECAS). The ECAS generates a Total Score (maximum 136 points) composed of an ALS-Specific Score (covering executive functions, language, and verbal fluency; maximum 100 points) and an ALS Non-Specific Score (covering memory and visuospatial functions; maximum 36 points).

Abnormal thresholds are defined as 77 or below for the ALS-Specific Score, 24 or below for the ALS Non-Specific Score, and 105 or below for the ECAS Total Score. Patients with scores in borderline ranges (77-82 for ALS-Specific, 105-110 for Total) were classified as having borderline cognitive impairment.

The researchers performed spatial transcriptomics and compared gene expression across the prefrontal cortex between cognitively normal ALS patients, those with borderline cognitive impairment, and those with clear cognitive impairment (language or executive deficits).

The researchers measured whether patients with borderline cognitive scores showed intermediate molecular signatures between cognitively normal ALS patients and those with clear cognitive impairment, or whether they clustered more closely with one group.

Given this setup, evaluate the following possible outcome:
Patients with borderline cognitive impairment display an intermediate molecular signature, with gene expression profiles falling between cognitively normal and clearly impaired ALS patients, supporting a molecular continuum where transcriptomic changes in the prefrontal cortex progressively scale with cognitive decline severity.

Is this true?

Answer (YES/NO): YES